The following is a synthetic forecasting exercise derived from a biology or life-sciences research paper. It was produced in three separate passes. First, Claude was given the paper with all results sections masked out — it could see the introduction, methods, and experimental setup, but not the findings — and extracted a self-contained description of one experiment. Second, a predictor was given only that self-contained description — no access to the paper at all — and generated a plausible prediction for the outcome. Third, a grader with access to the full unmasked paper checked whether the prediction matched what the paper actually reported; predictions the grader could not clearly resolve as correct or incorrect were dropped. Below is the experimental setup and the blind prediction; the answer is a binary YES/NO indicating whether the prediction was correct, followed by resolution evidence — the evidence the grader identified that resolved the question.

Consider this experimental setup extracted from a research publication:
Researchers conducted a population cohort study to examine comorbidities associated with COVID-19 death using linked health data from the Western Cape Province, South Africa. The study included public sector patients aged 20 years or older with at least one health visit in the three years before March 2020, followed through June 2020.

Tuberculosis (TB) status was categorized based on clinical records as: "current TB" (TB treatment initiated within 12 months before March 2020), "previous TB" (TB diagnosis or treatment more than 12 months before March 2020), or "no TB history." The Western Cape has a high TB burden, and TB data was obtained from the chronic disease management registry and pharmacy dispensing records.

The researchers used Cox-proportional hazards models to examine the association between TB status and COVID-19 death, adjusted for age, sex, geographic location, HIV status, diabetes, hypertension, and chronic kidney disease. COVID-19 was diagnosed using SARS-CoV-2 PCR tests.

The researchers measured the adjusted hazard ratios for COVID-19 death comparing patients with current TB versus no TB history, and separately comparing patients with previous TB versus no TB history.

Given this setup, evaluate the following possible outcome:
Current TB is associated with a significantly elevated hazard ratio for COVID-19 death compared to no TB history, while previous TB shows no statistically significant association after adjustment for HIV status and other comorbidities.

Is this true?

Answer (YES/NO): NO